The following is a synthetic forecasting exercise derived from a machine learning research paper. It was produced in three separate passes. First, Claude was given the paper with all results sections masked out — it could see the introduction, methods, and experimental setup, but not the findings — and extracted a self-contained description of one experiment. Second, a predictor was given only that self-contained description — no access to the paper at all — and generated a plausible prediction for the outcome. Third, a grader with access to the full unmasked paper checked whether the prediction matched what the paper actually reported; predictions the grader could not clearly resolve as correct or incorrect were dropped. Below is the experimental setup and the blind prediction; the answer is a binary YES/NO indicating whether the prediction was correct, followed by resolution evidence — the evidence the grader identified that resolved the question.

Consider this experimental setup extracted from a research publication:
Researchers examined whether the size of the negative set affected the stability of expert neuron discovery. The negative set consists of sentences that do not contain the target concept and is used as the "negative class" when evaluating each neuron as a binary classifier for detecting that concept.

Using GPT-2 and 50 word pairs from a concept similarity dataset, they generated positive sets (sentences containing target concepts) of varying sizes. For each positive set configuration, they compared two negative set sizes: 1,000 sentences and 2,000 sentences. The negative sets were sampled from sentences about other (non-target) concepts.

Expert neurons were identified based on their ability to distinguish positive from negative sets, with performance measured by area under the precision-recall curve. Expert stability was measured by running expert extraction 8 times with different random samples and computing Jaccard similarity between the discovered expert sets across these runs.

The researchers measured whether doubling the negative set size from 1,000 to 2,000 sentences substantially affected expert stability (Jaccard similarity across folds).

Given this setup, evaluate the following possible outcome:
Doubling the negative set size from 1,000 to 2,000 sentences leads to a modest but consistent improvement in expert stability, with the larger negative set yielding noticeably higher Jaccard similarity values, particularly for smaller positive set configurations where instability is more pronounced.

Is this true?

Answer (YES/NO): NO